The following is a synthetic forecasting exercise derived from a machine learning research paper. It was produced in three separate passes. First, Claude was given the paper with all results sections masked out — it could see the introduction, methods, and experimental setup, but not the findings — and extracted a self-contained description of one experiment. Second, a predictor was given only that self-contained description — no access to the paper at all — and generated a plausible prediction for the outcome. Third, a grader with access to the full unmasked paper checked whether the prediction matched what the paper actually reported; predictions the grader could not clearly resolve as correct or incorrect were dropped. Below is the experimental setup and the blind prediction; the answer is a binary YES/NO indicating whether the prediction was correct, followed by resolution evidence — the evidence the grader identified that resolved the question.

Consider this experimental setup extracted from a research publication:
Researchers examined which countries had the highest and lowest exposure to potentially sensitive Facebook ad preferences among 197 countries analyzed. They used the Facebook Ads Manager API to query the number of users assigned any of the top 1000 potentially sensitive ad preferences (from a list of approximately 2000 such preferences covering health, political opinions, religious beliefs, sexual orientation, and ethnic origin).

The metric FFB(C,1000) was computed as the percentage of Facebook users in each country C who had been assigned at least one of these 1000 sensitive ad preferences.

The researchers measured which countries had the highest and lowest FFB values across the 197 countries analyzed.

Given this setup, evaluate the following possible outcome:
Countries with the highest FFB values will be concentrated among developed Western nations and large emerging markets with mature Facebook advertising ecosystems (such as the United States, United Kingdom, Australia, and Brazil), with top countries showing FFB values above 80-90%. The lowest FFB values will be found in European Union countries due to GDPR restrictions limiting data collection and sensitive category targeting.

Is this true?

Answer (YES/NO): NO